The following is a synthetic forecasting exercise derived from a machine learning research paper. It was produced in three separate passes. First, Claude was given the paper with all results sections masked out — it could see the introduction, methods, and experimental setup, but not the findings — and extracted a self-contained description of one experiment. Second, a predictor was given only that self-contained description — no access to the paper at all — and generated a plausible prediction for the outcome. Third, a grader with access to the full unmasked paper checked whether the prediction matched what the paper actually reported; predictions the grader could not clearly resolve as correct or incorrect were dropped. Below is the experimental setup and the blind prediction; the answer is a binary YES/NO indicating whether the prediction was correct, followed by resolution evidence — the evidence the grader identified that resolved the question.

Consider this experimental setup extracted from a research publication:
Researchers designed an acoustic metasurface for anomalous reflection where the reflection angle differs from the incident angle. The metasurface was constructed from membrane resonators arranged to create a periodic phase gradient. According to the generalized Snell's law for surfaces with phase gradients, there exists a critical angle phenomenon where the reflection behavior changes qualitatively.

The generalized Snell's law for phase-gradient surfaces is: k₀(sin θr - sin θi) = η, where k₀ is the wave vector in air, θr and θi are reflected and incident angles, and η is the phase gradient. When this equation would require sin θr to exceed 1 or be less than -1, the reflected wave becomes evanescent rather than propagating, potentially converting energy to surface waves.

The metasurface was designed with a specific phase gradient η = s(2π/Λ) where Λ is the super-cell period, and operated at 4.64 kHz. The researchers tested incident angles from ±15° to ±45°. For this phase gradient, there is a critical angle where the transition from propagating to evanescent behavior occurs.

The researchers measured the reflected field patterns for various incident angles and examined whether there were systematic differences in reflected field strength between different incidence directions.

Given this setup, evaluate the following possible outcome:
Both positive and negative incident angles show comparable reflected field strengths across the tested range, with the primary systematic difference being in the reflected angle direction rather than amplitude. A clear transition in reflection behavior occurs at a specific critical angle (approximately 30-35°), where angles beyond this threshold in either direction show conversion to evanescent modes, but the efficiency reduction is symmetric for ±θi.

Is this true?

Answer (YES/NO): NO